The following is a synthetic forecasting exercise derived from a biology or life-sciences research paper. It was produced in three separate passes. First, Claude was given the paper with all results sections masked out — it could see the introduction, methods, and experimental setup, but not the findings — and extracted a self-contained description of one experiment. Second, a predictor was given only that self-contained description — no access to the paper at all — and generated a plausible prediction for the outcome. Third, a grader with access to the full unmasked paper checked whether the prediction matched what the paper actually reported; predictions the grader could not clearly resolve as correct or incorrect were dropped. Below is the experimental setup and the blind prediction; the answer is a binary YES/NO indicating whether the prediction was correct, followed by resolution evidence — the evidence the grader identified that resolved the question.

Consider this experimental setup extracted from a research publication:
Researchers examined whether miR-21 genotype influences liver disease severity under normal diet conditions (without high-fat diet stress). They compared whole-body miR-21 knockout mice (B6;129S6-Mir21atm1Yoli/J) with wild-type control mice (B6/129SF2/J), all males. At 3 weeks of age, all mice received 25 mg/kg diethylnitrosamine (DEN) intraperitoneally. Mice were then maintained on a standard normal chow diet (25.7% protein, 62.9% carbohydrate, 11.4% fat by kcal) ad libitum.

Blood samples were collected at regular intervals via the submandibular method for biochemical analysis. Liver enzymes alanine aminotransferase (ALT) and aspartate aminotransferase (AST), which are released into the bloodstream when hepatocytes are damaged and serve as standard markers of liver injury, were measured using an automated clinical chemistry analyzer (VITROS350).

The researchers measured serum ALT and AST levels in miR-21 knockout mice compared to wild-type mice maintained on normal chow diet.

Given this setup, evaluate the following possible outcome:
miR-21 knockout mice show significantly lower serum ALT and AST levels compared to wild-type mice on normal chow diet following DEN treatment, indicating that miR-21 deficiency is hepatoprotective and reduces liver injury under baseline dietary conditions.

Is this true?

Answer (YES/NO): NO